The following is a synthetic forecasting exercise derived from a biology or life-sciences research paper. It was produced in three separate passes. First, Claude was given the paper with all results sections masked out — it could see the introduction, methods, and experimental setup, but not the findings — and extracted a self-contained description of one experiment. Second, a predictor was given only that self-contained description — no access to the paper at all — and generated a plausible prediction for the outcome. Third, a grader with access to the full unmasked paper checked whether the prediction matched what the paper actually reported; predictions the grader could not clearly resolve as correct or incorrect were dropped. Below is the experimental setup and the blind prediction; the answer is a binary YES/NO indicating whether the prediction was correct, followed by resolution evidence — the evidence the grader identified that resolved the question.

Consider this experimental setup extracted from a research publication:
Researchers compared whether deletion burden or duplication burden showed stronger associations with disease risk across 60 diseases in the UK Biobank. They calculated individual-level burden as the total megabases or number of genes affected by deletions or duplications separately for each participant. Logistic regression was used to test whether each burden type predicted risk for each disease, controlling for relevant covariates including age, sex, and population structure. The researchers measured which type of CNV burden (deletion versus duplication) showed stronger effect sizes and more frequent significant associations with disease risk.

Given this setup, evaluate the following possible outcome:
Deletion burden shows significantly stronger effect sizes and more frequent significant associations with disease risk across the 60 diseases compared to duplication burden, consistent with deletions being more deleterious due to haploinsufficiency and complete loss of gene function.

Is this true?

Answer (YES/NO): YES